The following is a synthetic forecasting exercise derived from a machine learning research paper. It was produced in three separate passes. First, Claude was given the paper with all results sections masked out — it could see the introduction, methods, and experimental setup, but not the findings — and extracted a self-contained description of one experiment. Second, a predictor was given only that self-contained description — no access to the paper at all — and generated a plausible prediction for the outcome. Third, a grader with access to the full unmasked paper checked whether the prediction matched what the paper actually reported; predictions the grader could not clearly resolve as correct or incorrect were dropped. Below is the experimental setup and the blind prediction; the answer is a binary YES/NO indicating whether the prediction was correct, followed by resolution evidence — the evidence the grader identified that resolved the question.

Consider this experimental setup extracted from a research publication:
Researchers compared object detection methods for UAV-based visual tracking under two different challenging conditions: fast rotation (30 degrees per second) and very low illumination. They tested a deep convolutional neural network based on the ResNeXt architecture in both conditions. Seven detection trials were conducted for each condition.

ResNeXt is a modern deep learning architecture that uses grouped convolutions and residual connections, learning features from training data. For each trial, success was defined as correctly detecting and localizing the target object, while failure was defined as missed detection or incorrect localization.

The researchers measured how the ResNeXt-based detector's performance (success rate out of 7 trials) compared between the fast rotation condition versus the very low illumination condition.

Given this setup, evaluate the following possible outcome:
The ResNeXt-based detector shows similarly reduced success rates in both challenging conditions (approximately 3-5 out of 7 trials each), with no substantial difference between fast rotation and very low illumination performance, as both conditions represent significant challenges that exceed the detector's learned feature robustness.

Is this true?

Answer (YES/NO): NO